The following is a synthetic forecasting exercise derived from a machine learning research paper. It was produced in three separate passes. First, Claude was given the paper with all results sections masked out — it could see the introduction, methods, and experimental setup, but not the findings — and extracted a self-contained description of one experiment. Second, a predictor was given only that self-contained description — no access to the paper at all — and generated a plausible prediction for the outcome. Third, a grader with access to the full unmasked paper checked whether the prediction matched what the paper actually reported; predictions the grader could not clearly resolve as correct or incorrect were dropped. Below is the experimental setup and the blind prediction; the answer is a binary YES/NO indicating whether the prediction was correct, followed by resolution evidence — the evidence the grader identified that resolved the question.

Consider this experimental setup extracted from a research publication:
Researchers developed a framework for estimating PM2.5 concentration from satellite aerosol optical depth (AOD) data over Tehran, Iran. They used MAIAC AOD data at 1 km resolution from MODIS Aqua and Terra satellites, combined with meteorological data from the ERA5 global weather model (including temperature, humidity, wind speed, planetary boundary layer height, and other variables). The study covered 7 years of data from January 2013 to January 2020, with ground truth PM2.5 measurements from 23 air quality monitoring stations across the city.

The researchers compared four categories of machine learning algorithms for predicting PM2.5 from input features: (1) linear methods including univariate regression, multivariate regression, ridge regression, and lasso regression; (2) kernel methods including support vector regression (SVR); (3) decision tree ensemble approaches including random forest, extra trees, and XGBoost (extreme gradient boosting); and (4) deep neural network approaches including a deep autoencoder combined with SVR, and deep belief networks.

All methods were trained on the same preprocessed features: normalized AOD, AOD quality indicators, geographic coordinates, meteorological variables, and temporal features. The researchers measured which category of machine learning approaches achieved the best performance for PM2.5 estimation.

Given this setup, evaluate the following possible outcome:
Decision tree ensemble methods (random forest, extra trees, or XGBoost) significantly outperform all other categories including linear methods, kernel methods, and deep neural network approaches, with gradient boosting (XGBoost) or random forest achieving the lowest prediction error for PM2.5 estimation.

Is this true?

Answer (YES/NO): YES